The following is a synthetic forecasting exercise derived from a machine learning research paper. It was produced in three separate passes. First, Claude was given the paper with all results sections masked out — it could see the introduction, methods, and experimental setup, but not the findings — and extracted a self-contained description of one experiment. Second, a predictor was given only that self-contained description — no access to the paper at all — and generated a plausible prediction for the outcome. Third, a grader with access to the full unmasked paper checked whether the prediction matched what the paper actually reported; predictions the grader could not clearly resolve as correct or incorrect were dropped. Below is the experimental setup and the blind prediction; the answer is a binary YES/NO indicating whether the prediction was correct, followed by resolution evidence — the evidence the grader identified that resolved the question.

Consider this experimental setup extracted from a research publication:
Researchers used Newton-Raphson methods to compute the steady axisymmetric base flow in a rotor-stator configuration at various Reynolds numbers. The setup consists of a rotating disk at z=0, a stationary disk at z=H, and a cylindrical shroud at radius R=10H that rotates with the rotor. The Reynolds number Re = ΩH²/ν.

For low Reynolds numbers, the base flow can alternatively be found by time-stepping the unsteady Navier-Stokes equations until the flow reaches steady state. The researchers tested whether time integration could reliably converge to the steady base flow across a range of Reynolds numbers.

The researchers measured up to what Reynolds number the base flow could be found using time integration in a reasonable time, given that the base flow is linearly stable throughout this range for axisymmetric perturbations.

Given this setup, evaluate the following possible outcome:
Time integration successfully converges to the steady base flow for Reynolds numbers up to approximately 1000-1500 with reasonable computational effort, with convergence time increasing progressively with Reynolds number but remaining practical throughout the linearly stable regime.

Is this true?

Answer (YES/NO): NO